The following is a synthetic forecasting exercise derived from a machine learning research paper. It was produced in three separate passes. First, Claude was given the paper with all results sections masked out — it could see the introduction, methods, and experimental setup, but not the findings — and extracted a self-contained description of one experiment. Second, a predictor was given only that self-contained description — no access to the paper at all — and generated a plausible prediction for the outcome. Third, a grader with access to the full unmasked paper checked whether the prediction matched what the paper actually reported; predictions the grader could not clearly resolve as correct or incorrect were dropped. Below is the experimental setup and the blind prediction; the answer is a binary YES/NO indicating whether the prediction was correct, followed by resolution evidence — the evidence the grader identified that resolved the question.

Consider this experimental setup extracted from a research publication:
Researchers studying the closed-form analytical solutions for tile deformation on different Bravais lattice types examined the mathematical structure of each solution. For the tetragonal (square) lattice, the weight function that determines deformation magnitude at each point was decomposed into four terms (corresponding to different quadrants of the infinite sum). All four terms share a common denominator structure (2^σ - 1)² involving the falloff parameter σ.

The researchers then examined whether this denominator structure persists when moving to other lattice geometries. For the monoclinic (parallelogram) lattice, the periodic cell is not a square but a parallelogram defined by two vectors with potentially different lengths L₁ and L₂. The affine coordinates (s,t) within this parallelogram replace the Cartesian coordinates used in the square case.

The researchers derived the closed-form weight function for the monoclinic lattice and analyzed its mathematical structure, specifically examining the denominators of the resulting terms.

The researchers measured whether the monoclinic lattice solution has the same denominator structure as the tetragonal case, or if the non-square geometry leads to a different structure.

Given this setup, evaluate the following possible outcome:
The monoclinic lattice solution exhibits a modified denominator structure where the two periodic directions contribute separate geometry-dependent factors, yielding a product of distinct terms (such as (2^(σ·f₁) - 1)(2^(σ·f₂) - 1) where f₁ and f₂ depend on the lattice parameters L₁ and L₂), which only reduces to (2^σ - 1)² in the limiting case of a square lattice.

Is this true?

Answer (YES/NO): YES